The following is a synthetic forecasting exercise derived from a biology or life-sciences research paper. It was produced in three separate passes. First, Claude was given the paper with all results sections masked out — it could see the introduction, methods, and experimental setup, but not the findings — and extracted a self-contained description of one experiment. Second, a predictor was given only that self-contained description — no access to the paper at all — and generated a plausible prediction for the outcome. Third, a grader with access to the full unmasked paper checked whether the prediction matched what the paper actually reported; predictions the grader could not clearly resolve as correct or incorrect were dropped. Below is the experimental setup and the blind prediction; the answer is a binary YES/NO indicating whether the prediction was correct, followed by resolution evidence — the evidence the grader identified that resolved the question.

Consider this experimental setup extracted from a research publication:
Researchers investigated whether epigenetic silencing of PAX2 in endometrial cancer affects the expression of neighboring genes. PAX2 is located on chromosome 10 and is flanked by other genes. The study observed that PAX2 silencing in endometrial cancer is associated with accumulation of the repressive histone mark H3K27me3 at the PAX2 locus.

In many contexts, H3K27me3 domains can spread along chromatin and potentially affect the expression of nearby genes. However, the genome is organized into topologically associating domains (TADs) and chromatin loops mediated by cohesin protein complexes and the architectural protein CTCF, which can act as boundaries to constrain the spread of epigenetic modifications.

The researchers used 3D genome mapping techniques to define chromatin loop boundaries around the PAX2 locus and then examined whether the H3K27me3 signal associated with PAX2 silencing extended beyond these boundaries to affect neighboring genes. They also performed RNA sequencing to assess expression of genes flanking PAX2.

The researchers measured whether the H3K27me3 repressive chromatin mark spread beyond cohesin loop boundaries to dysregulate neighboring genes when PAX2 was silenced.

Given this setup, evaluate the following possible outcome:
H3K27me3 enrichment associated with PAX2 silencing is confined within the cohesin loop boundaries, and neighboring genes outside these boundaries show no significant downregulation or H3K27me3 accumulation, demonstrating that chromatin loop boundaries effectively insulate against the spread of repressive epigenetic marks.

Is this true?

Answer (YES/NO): YES